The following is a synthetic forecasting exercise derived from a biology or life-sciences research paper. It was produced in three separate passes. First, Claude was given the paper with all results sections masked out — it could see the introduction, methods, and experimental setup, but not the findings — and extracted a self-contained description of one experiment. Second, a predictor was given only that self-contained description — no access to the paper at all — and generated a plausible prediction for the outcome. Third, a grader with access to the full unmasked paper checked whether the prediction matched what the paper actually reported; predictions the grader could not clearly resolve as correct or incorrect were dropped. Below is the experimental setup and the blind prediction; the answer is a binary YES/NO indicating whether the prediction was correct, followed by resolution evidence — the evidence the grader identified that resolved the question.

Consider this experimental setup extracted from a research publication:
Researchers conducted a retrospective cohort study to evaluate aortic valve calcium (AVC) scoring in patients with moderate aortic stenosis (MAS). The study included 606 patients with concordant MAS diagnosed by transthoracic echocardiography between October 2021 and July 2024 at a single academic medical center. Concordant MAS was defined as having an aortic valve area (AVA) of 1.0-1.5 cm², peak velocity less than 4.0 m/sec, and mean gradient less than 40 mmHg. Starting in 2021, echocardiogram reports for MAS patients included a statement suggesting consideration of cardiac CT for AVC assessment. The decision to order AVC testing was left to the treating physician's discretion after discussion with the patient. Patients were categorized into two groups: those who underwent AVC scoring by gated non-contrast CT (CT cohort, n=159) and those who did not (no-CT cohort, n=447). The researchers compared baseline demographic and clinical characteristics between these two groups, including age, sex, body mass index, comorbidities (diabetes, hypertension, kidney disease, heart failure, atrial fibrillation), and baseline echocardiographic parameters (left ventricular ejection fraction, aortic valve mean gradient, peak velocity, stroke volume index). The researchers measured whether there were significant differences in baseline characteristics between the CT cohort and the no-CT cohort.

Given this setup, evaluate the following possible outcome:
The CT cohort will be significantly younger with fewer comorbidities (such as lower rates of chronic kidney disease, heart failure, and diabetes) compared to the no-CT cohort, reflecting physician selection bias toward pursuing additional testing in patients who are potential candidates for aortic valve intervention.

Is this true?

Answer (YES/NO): NO